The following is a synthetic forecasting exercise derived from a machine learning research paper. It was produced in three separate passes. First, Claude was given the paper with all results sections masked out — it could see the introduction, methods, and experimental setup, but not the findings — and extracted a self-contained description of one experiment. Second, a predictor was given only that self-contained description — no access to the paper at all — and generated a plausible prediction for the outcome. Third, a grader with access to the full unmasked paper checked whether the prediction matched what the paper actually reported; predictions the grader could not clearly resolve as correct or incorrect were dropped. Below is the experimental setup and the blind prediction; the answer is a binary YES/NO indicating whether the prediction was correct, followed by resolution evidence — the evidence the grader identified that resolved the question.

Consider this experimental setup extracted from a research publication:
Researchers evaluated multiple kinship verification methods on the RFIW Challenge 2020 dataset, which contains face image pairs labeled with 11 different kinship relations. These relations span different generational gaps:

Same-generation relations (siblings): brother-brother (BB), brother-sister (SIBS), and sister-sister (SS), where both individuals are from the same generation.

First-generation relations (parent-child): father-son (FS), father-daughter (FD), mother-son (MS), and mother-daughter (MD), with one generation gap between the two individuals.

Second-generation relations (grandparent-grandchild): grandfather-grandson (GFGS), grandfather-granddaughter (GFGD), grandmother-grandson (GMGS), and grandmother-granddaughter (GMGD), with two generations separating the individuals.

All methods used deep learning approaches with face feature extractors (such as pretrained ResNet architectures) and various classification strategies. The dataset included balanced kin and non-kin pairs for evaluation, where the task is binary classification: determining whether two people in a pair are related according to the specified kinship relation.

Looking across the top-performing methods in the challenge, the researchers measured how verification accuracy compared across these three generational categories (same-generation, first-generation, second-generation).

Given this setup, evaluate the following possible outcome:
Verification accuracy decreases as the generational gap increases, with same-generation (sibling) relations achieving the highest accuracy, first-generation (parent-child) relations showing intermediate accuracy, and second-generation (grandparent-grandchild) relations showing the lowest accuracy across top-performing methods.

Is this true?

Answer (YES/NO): NO